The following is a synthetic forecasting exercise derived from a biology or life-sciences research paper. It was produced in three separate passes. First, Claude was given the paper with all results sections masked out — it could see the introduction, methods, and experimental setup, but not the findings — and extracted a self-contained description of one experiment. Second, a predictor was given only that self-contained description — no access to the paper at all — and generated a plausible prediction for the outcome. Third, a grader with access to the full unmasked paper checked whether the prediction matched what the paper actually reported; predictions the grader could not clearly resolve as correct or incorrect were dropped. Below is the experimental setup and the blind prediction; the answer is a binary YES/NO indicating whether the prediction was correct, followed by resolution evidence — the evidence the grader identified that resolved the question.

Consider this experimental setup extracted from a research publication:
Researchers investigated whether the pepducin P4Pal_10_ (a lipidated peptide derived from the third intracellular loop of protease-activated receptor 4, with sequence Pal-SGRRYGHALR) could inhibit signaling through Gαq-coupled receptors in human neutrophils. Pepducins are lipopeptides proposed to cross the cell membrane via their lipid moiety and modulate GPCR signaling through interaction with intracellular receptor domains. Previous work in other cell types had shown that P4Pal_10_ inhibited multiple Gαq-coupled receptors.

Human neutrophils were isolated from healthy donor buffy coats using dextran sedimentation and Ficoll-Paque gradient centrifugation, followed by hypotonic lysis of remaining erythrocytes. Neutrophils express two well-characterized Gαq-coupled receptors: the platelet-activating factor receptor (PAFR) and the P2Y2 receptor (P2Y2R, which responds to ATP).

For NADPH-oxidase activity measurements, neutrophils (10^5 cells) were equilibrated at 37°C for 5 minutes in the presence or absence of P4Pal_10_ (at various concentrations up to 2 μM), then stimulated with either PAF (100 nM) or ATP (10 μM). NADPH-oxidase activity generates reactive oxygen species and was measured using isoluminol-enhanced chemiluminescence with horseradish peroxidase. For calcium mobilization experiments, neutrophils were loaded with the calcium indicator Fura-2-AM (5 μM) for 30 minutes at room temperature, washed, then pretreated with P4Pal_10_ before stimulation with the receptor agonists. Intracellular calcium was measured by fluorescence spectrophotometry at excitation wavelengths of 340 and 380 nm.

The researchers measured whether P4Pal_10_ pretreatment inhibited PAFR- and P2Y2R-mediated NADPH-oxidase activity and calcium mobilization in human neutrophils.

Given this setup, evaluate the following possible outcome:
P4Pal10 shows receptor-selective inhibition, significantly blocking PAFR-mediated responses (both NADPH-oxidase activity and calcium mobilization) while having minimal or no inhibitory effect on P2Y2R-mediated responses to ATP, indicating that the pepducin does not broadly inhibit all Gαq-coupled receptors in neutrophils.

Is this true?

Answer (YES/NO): NO